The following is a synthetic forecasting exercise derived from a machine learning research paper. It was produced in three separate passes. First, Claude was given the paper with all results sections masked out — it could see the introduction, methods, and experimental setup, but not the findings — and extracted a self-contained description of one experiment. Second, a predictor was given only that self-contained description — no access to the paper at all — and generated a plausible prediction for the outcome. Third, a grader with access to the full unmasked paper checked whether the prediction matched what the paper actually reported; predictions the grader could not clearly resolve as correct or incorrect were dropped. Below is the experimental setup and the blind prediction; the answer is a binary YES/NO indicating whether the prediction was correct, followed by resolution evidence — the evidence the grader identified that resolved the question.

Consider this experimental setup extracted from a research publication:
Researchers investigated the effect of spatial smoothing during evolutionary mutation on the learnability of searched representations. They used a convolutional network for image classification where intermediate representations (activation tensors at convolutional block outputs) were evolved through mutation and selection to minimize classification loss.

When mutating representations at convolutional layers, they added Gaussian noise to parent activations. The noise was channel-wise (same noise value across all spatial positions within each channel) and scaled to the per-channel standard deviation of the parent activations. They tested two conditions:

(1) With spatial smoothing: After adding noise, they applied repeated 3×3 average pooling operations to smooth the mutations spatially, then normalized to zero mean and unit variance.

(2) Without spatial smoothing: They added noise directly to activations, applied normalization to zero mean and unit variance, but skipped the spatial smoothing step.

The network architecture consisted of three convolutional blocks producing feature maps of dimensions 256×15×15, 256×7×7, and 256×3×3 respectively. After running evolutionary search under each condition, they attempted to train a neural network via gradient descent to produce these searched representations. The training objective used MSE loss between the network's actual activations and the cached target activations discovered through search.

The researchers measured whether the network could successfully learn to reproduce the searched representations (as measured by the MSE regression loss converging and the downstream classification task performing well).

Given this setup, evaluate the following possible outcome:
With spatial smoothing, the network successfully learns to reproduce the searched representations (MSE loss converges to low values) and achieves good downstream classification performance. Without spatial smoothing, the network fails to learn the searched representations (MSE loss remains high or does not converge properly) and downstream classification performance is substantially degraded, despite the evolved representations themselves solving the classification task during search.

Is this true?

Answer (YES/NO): YES